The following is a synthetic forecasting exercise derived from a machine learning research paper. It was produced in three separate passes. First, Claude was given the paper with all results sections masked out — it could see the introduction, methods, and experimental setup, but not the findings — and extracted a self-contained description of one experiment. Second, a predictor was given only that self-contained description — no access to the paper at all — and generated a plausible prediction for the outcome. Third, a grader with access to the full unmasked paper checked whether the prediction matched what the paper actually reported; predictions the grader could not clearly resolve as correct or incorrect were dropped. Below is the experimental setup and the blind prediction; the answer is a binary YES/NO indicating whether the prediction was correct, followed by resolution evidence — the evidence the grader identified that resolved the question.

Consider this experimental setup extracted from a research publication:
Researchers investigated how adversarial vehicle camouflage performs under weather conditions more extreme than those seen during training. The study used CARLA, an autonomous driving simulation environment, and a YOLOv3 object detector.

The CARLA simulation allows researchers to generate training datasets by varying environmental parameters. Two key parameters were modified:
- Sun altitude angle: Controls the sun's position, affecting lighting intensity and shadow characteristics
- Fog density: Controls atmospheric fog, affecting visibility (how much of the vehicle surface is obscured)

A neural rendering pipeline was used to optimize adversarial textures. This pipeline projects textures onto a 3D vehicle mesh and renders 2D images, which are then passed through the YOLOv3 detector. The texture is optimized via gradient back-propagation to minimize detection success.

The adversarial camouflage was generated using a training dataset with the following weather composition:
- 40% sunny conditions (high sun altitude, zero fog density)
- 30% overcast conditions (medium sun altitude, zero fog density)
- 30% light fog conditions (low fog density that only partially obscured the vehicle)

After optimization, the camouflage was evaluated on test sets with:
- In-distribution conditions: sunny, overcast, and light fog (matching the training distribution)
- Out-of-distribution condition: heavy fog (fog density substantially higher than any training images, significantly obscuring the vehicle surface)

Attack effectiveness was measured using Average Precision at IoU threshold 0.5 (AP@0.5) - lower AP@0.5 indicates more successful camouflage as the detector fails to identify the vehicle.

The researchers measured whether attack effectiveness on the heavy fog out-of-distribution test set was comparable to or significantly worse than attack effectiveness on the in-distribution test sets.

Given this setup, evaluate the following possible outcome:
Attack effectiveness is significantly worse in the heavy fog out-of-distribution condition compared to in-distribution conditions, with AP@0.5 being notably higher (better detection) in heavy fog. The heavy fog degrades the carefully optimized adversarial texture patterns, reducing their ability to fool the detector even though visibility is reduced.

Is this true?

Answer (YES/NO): NO